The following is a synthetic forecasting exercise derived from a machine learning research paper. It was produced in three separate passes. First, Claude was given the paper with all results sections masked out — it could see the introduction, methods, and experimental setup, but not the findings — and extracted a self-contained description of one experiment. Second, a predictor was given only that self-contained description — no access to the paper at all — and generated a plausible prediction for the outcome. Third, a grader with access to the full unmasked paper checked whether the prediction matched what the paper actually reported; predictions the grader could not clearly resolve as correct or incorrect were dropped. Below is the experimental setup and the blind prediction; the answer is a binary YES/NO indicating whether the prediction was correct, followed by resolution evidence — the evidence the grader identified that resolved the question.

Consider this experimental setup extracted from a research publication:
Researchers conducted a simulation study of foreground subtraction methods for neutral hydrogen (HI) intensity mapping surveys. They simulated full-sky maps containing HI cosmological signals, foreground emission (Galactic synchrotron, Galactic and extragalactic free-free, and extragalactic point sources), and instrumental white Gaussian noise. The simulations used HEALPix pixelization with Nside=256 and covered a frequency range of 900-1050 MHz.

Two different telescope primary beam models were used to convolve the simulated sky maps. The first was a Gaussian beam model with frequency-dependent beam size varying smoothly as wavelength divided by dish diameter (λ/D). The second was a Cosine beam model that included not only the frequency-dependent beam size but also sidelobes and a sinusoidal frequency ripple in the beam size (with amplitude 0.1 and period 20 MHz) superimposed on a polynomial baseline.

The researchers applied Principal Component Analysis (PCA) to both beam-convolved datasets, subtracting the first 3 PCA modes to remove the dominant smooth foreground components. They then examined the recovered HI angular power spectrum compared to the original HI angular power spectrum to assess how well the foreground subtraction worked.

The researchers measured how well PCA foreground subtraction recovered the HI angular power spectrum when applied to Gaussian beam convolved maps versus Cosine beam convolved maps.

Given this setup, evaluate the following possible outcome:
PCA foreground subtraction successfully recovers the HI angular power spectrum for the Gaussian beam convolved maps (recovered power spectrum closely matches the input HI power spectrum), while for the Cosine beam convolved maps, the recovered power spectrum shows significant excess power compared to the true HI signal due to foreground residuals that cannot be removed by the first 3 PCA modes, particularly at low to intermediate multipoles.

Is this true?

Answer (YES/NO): NO